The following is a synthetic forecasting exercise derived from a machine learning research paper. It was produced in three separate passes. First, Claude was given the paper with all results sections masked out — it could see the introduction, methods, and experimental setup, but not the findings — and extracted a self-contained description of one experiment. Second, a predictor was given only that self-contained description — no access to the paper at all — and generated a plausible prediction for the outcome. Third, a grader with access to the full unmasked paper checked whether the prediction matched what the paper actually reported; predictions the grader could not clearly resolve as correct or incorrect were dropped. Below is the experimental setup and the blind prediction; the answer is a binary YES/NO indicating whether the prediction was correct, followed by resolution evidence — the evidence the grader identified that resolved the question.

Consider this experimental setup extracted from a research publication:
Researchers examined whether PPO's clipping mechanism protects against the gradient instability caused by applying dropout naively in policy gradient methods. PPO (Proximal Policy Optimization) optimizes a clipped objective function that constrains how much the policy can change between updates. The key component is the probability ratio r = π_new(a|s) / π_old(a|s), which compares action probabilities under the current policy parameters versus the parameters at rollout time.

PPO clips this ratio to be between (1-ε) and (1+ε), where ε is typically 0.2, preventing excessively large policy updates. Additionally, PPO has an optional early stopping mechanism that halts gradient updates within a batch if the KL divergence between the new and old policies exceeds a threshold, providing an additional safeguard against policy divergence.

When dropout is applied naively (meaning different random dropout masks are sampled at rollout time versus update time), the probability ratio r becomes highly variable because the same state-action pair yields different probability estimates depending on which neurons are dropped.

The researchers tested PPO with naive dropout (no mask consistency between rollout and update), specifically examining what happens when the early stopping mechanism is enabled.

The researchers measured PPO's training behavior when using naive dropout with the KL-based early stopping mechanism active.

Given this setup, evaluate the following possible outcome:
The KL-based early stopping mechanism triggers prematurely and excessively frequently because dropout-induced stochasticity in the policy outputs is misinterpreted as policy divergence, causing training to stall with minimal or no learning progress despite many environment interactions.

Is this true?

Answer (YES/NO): YES